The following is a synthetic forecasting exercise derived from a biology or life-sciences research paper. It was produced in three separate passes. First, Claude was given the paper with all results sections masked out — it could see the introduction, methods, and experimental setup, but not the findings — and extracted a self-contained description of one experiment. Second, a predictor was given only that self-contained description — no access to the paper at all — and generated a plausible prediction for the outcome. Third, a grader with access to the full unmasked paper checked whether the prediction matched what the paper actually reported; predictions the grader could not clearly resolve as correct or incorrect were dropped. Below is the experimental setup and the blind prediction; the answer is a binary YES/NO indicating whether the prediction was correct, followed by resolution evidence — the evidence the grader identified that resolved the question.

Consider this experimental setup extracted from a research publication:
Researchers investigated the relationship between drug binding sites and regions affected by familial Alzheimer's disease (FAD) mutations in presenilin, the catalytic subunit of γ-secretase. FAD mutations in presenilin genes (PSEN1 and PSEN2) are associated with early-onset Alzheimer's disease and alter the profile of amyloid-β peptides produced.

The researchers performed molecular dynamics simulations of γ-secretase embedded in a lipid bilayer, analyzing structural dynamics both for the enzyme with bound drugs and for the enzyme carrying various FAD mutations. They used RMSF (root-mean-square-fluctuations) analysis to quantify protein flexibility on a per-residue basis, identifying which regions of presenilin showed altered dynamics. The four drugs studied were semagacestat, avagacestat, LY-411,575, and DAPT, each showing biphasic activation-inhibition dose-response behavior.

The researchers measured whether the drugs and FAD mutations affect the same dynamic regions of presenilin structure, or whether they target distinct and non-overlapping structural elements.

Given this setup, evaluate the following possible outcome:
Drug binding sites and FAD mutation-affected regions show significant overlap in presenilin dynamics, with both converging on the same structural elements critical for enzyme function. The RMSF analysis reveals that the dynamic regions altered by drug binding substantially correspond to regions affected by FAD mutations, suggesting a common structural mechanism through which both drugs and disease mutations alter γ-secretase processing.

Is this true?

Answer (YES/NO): YES